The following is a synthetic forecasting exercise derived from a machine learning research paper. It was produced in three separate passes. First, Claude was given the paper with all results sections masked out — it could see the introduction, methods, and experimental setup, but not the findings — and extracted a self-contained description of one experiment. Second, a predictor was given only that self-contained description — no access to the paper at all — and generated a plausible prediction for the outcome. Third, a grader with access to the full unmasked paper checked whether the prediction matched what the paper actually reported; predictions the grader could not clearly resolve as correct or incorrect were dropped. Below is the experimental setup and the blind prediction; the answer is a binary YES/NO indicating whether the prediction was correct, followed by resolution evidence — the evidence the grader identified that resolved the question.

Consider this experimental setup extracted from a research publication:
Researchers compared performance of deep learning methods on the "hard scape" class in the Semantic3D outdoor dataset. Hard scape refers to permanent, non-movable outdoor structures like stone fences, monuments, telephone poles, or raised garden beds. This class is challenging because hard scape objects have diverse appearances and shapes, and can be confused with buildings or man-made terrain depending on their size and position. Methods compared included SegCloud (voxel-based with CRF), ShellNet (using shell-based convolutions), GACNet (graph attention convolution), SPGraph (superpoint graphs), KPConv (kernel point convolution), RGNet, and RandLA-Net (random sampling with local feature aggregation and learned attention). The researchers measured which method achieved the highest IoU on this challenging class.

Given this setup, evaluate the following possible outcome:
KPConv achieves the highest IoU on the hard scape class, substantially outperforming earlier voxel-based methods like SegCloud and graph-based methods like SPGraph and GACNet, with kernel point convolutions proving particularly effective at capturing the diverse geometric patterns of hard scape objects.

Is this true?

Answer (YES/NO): NO